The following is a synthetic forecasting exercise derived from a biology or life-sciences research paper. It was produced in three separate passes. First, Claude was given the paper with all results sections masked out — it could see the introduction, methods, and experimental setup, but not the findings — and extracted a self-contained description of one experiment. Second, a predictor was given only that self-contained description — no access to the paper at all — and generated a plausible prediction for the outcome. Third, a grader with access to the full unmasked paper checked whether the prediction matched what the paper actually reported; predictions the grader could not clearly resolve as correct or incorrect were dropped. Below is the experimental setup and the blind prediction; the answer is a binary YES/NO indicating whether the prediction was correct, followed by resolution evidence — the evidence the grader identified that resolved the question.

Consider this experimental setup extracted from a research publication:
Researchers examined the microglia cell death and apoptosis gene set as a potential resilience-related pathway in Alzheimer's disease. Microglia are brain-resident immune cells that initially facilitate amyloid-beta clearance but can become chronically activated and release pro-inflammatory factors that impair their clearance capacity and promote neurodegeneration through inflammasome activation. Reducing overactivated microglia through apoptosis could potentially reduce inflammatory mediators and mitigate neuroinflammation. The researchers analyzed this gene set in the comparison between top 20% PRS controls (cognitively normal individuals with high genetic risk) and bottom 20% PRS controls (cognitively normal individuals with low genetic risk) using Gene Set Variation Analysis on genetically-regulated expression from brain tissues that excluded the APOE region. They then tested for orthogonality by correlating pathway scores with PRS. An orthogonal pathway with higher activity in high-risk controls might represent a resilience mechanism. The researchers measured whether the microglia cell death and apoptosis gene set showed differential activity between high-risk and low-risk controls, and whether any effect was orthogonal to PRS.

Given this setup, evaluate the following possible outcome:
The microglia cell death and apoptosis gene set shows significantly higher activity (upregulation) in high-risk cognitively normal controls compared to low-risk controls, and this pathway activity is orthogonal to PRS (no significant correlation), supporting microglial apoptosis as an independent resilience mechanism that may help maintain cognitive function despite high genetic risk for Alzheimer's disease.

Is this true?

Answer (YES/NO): YES